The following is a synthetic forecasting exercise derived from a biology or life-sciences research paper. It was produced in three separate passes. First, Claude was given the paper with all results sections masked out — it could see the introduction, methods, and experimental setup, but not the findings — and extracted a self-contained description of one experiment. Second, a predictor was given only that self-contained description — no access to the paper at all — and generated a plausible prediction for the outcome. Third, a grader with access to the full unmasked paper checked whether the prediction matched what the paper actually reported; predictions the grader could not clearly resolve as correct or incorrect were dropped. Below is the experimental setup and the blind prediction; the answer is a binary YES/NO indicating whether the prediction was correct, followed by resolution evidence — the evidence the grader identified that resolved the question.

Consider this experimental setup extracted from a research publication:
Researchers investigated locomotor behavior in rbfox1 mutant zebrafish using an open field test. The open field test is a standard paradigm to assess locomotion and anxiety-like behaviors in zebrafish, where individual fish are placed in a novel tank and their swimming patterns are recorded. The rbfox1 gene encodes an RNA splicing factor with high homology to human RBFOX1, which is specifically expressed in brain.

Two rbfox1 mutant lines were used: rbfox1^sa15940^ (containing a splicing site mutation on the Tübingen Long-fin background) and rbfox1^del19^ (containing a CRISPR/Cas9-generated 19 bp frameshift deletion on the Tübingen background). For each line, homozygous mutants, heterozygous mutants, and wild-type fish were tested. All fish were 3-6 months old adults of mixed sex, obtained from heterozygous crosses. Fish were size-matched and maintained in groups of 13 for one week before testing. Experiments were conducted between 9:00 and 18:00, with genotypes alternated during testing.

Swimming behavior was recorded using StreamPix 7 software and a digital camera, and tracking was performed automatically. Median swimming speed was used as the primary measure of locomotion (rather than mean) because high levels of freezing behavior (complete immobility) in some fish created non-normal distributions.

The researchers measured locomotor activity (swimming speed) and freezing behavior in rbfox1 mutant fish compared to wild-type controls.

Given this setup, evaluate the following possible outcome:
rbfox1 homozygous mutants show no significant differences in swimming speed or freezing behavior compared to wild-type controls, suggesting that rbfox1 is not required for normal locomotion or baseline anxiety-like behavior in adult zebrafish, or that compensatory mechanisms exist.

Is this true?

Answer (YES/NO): NO